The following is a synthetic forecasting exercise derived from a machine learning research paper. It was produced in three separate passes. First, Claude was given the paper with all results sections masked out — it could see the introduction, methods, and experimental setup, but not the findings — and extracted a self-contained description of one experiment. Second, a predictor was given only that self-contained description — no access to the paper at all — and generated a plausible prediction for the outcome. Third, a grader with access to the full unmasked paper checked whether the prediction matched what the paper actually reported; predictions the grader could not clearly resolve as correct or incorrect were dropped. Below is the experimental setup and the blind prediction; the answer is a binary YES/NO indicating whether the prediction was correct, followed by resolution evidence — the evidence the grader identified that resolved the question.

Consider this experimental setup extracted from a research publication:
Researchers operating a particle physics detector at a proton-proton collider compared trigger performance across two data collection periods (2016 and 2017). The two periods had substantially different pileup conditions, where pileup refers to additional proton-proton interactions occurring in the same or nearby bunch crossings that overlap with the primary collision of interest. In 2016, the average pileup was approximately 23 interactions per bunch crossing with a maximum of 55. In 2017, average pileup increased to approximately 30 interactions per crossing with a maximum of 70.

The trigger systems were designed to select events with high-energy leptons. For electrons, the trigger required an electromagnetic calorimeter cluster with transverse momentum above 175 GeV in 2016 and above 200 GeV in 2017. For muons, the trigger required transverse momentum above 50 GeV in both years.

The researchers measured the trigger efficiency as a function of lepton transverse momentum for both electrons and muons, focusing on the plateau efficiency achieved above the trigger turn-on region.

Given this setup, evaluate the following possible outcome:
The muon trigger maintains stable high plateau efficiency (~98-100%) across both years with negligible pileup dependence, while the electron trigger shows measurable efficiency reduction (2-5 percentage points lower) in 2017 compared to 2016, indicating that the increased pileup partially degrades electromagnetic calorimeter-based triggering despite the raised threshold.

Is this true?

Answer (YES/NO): NO